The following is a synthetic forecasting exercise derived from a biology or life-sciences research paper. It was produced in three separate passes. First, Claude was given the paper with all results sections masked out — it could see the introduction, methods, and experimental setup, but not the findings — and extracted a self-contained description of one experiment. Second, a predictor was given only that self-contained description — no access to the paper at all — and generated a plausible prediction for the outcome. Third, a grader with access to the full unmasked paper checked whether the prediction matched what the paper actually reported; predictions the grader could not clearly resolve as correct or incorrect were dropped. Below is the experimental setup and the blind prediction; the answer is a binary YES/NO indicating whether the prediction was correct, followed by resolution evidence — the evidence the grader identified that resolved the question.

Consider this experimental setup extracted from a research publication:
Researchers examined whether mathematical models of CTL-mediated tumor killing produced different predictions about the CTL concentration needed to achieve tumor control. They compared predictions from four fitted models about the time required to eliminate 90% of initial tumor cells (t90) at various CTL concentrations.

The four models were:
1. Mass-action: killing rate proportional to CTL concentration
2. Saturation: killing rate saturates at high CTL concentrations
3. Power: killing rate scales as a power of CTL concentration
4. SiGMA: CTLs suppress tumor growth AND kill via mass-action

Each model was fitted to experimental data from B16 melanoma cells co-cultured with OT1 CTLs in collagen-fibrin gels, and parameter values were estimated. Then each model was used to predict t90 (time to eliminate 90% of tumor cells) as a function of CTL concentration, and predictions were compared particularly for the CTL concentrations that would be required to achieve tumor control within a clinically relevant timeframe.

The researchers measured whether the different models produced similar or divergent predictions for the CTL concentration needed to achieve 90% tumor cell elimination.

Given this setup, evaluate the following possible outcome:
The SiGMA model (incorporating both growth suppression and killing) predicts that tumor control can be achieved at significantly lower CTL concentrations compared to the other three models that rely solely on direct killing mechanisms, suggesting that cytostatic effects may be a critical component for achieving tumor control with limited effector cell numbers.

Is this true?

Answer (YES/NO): YES